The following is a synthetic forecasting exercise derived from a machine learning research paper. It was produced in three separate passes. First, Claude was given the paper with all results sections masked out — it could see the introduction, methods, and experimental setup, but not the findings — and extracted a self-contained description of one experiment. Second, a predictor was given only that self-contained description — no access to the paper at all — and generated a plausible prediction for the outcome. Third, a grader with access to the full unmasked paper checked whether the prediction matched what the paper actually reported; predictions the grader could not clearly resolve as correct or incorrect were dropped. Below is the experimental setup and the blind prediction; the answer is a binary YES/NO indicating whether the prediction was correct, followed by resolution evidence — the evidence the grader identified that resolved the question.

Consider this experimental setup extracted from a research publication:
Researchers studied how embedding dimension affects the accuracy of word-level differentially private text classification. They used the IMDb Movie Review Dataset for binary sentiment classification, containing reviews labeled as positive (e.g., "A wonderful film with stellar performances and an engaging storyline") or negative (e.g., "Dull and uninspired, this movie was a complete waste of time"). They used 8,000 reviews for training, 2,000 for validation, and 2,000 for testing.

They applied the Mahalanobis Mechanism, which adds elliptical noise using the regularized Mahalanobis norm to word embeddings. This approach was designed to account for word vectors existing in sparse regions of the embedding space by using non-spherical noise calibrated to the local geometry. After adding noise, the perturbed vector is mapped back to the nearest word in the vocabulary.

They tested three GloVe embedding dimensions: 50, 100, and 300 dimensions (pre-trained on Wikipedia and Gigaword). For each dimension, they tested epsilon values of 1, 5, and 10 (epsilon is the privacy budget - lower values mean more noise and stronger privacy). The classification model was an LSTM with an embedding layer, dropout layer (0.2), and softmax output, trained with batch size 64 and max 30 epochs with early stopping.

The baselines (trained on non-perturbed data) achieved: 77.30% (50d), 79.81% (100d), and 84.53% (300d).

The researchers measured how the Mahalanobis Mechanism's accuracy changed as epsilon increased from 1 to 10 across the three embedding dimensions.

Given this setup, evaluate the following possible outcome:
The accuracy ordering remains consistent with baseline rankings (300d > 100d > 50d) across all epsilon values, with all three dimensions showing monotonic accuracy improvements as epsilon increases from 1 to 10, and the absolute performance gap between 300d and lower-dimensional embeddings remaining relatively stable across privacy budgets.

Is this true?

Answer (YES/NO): NO